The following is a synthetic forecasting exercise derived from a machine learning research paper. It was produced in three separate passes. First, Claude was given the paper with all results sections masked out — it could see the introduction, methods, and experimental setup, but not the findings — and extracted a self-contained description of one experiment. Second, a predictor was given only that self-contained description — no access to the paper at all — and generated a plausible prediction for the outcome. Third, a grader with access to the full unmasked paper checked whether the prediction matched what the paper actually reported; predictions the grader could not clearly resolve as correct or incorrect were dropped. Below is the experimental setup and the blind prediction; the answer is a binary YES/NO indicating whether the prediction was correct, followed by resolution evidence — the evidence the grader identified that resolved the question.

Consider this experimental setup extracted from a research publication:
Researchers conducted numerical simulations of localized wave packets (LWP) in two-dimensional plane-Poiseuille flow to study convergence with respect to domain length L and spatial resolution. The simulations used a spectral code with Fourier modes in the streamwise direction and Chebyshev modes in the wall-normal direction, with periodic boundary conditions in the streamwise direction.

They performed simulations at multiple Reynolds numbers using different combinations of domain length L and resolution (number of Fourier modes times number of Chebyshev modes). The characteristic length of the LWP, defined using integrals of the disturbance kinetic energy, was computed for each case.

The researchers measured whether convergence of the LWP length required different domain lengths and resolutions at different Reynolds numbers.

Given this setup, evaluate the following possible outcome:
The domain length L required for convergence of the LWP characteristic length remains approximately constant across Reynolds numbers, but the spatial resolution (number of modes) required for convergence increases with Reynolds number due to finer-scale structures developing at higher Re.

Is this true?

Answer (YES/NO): NO